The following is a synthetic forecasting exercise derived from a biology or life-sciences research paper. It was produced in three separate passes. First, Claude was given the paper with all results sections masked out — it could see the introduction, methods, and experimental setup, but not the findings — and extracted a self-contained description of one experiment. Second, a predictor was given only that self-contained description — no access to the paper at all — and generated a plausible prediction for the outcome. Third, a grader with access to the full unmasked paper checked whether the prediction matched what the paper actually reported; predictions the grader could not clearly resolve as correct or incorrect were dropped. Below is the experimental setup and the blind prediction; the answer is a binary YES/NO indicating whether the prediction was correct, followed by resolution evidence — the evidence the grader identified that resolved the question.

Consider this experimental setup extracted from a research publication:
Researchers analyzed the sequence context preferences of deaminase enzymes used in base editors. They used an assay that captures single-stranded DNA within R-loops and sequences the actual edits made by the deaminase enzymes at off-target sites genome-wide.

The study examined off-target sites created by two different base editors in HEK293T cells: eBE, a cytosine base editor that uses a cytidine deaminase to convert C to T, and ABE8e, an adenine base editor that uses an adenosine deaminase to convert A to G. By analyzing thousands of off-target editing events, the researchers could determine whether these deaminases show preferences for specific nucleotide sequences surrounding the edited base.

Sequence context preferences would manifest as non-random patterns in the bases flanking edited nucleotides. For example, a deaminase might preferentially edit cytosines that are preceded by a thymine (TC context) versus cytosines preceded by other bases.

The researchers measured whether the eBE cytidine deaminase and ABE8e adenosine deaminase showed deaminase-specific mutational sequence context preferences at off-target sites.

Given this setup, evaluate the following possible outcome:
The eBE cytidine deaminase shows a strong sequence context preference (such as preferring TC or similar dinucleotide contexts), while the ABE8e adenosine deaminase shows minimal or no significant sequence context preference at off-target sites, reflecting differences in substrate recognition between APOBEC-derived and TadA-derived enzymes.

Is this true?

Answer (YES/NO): NO